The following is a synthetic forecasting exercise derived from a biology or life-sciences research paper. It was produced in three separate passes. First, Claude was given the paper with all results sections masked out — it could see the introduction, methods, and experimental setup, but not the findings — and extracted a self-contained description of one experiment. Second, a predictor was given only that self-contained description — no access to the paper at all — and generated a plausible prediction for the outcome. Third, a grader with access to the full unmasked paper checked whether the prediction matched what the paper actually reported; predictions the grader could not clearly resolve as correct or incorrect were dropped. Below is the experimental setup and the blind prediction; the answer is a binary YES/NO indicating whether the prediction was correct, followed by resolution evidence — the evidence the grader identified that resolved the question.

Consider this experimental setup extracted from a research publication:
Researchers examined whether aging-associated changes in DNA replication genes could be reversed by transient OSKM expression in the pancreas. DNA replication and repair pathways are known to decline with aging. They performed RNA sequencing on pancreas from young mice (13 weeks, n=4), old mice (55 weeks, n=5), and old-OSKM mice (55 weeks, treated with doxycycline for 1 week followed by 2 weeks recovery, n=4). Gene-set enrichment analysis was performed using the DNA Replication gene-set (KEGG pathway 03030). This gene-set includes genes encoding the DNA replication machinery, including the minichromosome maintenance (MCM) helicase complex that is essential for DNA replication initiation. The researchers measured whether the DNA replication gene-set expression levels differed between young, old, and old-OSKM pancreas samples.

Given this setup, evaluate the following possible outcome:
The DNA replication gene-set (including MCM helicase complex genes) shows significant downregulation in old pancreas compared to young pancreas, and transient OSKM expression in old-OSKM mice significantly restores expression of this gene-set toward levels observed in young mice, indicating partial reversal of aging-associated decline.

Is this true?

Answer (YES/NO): YES